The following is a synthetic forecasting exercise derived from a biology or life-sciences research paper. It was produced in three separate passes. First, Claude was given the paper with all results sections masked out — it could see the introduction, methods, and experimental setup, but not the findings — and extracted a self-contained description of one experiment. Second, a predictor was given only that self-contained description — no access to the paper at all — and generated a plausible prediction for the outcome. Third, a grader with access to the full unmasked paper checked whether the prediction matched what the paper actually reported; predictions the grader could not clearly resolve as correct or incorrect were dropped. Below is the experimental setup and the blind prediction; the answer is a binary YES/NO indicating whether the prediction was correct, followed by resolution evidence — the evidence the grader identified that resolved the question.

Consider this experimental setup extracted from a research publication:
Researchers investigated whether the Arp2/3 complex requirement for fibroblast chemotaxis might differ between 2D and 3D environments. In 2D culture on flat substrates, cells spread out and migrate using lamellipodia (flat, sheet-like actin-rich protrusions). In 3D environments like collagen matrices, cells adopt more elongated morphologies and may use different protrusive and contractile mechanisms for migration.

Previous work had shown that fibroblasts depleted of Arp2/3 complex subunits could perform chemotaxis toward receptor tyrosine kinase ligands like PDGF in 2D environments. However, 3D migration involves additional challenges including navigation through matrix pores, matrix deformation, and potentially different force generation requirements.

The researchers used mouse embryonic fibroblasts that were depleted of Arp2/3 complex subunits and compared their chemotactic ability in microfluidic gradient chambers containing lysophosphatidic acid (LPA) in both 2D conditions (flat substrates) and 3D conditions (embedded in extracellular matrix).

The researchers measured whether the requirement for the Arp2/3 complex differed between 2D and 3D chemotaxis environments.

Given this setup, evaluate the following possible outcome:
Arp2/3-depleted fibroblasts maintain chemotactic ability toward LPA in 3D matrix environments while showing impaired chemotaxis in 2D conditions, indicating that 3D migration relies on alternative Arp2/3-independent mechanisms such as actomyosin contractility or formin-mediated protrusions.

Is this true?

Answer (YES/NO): NO